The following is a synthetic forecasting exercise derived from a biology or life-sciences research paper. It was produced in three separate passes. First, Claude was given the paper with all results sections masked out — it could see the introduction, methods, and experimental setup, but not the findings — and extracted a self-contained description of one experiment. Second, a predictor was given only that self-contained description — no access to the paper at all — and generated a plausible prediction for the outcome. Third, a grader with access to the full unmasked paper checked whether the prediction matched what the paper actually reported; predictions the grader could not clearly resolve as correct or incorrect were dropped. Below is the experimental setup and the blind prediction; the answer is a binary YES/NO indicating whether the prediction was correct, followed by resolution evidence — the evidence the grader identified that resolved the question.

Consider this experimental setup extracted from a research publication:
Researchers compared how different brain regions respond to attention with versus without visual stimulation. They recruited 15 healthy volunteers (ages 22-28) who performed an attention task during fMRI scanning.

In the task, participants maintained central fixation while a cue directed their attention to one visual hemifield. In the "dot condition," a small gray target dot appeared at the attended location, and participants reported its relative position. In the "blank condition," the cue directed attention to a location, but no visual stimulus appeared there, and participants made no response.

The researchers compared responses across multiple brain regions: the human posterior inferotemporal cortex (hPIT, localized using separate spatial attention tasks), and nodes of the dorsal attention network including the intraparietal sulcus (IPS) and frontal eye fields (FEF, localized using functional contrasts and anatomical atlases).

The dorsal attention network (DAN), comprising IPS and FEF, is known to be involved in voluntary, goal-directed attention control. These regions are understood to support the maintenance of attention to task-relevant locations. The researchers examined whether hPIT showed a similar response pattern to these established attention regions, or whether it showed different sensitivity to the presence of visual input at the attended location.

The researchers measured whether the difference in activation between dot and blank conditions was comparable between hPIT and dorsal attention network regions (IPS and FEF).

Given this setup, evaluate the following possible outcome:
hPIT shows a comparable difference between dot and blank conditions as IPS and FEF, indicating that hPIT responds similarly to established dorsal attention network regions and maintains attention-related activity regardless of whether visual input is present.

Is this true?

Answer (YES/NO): NO